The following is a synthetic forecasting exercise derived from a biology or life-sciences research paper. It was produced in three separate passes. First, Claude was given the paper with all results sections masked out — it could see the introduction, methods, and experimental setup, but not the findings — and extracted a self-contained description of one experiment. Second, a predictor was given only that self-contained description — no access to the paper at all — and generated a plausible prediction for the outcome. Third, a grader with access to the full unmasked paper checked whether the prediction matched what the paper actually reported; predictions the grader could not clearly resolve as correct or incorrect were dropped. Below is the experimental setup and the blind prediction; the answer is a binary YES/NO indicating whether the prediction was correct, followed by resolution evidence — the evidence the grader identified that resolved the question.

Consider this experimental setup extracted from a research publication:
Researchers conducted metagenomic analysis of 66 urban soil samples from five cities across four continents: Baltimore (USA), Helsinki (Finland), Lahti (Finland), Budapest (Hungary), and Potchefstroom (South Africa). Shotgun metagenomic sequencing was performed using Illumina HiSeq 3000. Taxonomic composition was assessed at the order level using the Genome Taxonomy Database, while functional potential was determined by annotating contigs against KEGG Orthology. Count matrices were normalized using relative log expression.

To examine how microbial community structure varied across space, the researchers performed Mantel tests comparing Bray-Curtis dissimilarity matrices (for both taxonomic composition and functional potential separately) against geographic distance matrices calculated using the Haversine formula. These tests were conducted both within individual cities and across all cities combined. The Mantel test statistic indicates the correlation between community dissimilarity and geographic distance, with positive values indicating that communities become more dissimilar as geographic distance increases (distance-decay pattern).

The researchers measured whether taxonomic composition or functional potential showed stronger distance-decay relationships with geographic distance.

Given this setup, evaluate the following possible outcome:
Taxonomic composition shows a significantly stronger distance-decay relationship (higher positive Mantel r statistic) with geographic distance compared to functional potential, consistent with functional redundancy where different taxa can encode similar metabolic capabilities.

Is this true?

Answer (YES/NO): NO